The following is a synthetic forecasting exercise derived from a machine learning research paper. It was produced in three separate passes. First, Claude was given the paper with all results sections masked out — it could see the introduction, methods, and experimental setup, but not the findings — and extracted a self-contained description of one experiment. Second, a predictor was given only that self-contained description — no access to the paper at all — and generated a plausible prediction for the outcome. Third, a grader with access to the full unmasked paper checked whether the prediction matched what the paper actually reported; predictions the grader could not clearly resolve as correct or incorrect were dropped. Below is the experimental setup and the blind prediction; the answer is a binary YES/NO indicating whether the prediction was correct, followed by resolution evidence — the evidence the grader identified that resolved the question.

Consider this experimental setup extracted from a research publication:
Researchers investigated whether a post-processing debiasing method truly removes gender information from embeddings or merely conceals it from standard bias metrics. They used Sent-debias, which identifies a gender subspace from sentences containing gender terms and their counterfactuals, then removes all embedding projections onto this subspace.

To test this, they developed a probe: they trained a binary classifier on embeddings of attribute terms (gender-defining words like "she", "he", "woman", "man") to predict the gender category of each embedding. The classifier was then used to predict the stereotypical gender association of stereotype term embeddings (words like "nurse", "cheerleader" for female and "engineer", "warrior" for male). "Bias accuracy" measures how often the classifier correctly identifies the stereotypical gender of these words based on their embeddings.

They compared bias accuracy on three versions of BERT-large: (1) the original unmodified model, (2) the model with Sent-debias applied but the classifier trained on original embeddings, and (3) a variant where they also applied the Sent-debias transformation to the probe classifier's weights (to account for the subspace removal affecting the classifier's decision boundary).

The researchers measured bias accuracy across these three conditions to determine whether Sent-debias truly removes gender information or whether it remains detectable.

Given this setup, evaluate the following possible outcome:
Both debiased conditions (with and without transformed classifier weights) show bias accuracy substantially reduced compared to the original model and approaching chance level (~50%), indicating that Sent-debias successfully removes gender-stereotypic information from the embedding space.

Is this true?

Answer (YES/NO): NO